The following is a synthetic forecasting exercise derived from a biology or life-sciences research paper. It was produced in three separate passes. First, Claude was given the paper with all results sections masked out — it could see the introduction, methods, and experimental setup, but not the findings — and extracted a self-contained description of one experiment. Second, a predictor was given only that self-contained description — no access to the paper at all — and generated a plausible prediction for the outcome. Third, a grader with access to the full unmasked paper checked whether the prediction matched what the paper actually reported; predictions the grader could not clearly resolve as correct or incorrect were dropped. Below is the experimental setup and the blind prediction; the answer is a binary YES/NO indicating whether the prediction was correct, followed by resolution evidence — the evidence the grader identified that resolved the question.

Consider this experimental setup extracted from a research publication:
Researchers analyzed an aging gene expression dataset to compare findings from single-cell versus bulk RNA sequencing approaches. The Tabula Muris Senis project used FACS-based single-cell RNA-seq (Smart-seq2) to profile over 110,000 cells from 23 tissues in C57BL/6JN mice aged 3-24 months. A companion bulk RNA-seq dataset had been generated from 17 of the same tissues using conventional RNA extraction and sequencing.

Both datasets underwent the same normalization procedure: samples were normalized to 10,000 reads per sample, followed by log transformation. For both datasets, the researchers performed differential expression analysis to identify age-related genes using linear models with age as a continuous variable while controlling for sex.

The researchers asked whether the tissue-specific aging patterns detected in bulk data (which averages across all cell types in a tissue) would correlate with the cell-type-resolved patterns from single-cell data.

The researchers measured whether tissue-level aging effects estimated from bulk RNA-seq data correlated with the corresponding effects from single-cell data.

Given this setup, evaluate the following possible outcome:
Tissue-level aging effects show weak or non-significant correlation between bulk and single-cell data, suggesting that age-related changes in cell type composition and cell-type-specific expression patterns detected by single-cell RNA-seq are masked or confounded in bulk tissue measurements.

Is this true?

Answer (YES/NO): NO